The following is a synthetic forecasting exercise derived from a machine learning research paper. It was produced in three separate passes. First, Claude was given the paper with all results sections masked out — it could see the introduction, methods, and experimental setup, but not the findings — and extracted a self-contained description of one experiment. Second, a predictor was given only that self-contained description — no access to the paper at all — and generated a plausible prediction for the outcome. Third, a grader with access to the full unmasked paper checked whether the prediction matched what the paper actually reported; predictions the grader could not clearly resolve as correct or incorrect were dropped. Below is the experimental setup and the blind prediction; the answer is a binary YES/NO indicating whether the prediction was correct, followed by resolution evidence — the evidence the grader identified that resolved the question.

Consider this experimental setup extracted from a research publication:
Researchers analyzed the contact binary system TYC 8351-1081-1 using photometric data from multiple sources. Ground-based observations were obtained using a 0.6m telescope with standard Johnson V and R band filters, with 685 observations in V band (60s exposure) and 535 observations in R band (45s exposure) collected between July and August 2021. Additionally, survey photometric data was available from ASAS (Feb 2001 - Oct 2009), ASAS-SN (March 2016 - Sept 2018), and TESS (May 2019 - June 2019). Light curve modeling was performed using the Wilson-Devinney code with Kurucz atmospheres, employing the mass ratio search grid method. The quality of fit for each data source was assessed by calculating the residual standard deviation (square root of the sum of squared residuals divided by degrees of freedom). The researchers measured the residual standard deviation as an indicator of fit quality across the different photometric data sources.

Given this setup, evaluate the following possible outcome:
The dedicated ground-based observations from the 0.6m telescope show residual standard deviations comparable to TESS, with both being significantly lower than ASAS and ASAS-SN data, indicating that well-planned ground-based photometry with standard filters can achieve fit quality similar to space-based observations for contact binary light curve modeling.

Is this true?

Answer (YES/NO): NO